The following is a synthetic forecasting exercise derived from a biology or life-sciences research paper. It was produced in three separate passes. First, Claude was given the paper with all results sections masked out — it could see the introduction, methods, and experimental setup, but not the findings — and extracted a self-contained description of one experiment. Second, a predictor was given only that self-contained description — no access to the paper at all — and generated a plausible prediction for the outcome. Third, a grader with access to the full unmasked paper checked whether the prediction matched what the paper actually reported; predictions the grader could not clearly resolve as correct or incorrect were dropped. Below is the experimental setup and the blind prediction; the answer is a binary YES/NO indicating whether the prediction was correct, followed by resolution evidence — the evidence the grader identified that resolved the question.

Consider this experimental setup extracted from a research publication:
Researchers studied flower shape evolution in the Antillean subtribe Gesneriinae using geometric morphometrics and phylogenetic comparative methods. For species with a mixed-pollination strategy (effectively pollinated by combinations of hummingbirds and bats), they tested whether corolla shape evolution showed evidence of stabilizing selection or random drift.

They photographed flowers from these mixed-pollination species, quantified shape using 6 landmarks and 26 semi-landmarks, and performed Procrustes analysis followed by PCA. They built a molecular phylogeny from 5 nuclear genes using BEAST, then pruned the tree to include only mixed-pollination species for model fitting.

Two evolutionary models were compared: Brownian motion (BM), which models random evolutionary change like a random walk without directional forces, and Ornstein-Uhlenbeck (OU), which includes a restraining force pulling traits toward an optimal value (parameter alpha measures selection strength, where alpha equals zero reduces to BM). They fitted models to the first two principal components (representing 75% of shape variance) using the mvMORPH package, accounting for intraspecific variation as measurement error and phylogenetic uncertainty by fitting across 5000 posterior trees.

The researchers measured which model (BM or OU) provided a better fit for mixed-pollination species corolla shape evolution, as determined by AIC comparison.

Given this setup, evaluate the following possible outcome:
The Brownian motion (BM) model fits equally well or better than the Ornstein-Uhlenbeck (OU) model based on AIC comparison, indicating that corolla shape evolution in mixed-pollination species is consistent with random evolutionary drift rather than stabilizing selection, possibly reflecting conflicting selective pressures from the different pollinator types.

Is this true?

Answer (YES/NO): YES